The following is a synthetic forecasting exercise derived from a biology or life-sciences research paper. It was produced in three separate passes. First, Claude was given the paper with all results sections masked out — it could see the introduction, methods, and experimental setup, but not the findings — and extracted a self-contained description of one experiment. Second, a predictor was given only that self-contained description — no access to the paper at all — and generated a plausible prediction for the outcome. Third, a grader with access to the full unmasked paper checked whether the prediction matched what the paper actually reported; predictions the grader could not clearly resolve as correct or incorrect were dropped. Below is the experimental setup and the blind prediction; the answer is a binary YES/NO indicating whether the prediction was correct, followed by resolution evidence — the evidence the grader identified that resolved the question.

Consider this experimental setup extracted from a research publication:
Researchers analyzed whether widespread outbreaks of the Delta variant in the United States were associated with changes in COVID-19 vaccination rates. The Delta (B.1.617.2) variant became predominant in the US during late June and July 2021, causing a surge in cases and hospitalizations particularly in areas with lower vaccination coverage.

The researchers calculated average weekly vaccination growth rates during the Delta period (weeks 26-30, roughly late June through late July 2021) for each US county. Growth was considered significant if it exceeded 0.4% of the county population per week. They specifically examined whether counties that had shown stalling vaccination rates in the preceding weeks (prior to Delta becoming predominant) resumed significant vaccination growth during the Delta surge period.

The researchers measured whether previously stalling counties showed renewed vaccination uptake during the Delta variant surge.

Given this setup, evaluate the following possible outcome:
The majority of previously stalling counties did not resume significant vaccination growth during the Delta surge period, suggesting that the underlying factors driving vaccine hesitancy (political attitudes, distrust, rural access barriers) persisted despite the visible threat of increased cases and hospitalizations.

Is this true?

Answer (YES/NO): YES